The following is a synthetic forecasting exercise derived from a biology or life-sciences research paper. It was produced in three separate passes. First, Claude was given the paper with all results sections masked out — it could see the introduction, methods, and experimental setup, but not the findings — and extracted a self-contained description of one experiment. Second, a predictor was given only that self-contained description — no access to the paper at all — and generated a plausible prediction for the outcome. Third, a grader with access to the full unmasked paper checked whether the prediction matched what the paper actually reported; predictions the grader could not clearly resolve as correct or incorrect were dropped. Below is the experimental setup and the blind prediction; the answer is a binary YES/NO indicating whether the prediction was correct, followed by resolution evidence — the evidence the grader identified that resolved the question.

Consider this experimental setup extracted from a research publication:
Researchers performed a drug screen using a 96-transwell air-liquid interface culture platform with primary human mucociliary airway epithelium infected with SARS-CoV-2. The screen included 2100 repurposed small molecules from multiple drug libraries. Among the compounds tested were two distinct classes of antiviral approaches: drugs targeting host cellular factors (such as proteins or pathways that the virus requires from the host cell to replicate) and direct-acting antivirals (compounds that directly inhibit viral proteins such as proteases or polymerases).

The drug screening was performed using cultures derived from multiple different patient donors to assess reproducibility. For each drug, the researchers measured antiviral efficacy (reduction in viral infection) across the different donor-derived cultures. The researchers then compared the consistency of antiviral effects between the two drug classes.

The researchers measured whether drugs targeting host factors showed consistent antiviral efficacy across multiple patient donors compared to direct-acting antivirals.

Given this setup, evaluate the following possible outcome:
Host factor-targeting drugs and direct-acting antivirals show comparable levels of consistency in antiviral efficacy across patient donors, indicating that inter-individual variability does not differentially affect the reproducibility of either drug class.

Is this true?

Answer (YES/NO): NO